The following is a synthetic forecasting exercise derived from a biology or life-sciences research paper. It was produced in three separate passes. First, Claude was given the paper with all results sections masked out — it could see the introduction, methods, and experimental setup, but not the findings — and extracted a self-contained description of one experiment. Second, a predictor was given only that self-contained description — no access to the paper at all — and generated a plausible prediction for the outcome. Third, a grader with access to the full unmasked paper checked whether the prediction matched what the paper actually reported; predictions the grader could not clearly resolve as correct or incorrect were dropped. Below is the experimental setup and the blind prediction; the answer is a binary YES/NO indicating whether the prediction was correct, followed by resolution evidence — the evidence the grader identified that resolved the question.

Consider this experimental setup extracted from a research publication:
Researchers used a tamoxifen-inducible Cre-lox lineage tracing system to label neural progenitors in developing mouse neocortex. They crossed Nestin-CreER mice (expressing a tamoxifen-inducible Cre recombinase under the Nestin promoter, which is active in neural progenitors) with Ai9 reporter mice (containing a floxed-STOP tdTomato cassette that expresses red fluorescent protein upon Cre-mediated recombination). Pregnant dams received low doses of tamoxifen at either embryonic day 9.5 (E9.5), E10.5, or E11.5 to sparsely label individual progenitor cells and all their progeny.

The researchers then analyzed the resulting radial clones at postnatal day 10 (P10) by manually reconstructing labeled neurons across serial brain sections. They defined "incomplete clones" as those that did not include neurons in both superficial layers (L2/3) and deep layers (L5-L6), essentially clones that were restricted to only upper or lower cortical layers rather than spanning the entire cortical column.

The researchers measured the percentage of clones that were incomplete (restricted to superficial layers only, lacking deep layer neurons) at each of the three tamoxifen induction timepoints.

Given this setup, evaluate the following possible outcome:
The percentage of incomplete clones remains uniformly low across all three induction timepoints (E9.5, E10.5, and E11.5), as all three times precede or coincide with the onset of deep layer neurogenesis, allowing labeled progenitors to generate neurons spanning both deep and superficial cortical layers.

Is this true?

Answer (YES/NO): NO